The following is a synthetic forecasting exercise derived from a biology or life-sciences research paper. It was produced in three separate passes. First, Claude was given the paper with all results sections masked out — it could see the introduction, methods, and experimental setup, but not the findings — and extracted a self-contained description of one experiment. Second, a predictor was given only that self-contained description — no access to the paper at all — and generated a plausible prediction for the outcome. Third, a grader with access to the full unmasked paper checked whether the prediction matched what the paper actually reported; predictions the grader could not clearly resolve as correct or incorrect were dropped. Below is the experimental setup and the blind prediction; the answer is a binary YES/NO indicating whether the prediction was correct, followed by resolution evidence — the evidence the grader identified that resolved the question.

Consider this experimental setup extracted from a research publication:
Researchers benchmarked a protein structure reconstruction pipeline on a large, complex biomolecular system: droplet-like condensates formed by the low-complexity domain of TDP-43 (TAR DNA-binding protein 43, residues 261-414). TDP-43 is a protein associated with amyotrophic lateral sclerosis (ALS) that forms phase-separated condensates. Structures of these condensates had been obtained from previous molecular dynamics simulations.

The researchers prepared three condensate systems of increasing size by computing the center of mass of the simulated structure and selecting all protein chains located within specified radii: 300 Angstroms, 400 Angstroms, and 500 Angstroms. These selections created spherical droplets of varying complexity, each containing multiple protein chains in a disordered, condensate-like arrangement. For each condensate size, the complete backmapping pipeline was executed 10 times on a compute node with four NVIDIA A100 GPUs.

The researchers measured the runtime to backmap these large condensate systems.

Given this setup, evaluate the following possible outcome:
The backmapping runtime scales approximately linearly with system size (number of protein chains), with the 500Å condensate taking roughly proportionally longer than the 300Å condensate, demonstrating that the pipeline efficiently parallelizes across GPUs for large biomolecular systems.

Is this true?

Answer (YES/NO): YES